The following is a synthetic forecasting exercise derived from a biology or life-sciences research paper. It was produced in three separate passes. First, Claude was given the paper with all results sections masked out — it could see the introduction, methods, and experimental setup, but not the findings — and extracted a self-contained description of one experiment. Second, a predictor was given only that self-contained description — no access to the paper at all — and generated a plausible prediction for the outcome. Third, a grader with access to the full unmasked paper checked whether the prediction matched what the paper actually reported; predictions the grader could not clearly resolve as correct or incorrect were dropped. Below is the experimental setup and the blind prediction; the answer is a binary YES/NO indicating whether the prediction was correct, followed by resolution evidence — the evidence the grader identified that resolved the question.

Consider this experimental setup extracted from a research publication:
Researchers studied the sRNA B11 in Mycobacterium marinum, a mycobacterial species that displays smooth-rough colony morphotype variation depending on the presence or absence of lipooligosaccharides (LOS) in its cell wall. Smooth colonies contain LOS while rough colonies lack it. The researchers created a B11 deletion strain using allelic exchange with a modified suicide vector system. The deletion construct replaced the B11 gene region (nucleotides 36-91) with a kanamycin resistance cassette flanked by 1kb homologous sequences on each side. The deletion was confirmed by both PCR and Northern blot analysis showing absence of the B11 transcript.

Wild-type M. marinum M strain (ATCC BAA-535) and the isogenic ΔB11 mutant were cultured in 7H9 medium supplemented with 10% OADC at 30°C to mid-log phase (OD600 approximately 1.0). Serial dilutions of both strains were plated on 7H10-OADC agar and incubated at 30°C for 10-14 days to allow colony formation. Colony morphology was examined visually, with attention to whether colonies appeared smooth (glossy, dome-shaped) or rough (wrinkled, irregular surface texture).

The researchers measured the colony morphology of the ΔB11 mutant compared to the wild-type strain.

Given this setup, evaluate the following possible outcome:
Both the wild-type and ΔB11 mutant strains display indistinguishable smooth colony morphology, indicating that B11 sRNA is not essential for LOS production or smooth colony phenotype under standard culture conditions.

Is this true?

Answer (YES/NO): NO